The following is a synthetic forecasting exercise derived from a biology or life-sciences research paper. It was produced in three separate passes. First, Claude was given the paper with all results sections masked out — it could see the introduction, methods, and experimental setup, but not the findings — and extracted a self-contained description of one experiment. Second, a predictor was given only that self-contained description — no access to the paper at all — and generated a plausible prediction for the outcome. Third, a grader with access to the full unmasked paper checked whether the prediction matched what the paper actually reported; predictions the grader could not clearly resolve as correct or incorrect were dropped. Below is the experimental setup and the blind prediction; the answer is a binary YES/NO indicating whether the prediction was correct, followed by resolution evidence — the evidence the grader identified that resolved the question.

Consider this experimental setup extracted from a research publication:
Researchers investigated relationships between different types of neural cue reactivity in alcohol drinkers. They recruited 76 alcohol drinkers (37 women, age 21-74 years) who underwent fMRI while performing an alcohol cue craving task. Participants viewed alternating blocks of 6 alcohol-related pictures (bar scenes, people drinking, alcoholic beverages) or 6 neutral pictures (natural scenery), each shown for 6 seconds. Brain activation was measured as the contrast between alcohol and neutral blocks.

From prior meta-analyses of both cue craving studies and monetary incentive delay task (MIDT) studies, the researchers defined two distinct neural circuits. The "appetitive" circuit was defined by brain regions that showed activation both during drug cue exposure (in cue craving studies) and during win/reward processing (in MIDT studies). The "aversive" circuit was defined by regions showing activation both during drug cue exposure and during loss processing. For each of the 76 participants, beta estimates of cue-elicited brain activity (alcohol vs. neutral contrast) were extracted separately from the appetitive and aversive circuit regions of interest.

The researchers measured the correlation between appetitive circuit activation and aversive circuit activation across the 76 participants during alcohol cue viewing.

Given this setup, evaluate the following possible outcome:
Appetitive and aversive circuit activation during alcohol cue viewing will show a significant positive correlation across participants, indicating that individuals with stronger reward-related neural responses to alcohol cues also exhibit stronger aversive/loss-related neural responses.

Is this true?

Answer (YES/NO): YES